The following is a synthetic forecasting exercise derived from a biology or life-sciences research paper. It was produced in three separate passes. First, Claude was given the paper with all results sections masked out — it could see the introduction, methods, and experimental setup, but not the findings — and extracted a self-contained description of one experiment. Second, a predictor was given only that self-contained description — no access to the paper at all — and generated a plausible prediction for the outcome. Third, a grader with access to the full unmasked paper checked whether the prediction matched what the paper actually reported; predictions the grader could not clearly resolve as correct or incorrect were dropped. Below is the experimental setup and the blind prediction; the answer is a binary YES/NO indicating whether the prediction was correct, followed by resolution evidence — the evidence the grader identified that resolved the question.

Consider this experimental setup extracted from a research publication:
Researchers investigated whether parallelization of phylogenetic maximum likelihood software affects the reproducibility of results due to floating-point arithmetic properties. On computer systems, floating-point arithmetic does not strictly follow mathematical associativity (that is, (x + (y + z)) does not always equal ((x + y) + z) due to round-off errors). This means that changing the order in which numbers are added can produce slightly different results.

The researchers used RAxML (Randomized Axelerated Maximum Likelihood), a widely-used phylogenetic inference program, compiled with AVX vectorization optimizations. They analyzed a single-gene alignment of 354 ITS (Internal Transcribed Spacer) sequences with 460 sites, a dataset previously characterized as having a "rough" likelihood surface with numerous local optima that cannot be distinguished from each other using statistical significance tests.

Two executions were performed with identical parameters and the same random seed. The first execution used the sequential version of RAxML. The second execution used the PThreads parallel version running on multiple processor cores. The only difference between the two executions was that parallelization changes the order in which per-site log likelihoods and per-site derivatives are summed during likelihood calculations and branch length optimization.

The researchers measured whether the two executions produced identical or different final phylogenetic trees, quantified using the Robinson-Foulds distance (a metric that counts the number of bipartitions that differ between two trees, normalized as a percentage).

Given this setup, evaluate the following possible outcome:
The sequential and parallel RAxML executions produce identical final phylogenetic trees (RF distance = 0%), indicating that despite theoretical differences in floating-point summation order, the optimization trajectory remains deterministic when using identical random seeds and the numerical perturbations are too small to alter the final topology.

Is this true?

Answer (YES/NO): NO